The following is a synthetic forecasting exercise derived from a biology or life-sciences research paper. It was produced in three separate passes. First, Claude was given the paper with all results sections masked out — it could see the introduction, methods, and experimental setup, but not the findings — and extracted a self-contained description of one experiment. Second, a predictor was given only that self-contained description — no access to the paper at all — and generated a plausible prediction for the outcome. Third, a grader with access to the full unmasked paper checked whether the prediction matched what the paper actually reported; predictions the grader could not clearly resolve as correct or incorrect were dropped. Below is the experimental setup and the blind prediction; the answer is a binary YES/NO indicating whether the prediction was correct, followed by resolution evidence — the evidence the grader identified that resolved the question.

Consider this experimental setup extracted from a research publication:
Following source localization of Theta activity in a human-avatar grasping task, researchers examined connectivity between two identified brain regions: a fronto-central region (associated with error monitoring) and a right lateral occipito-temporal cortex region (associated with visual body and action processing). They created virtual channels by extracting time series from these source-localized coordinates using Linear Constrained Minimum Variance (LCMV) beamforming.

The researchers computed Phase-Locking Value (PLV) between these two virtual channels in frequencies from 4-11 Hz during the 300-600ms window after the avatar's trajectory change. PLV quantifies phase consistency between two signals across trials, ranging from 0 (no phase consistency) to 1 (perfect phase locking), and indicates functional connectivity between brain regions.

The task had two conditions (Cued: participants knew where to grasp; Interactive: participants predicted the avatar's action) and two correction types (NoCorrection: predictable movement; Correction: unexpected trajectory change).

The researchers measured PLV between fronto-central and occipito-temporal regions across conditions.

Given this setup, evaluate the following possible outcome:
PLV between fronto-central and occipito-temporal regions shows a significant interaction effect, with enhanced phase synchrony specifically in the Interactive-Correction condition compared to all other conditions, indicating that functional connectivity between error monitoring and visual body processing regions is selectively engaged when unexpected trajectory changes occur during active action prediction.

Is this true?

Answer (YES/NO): NO